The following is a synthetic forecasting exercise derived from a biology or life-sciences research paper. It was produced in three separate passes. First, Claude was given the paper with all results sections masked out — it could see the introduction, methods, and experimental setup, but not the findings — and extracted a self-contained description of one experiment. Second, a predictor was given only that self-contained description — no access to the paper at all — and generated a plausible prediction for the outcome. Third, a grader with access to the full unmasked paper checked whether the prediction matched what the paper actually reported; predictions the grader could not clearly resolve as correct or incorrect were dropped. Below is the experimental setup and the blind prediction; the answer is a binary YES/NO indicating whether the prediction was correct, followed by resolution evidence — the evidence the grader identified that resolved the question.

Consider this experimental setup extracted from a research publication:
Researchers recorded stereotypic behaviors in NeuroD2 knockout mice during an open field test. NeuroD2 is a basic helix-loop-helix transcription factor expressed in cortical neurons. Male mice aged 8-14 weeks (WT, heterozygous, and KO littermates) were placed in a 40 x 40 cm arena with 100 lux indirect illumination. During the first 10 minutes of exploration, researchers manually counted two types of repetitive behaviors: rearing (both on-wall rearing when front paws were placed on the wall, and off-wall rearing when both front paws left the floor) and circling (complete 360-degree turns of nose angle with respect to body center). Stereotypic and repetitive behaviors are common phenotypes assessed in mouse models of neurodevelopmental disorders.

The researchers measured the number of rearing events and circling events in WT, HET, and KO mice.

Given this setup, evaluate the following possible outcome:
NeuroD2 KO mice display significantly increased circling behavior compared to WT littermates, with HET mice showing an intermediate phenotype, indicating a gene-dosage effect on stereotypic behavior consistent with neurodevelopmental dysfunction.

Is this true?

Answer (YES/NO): NO